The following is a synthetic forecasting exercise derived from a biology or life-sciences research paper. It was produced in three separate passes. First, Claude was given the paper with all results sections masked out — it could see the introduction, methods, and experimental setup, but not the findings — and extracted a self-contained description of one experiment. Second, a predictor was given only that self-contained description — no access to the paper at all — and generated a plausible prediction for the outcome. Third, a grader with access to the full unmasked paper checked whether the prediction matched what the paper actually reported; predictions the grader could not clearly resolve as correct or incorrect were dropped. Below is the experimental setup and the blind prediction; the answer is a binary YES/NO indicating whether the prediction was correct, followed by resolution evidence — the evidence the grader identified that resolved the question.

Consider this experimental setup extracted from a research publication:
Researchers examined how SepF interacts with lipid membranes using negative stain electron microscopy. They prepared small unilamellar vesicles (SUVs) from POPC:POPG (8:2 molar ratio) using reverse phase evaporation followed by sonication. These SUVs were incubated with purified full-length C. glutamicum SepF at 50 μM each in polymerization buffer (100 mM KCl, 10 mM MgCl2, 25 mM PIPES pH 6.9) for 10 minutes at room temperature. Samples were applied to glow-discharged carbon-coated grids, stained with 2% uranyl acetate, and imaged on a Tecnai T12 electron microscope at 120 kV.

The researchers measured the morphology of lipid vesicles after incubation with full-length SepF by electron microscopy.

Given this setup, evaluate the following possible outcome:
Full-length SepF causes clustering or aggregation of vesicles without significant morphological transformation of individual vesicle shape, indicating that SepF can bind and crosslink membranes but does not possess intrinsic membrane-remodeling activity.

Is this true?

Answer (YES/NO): NO